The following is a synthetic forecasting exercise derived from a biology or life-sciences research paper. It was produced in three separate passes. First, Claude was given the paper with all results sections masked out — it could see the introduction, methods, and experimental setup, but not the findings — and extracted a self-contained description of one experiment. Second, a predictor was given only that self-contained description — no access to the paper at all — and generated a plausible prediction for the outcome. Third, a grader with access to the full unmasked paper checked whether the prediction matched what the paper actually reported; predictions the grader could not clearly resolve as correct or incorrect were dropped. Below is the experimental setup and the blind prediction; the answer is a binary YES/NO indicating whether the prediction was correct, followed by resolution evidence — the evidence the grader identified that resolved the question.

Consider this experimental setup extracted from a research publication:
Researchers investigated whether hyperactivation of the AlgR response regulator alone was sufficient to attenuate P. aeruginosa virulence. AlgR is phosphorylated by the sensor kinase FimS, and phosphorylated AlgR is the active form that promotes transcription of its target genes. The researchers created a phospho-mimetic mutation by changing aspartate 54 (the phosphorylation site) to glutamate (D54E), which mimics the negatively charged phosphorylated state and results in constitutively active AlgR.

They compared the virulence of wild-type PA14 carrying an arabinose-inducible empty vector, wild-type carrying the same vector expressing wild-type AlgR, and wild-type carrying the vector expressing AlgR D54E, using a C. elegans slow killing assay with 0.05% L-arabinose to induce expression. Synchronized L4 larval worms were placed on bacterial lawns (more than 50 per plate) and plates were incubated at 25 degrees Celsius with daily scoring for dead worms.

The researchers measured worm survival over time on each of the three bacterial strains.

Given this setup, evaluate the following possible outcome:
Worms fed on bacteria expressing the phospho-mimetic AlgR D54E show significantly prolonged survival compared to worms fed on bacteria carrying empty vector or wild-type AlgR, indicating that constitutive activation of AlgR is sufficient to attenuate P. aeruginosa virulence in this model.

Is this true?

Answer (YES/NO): YES